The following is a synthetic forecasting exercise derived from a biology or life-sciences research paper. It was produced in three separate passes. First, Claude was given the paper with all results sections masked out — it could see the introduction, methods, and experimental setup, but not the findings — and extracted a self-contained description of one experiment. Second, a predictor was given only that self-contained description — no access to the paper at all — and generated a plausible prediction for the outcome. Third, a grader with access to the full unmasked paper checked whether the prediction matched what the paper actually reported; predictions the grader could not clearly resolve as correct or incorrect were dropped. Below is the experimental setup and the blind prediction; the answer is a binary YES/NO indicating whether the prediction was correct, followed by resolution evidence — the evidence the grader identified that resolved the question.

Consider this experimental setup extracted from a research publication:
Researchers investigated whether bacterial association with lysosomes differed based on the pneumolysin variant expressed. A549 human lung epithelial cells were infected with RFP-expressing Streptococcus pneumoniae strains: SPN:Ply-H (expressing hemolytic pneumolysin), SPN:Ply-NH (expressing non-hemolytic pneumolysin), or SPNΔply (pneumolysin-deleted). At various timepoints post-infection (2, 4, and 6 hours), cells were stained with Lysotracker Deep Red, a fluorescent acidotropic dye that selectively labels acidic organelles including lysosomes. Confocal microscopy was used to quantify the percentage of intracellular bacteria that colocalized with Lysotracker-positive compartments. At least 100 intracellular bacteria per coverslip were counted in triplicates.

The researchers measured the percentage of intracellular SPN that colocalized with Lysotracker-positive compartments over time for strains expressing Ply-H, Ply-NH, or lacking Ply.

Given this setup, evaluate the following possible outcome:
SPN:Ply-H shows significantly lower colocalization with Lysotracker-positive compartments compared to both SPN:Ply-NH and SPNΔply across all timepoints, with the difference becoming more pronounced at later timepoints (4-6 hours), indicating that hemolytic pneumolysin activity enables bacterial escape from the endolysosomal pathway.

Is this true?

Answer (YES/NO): NO